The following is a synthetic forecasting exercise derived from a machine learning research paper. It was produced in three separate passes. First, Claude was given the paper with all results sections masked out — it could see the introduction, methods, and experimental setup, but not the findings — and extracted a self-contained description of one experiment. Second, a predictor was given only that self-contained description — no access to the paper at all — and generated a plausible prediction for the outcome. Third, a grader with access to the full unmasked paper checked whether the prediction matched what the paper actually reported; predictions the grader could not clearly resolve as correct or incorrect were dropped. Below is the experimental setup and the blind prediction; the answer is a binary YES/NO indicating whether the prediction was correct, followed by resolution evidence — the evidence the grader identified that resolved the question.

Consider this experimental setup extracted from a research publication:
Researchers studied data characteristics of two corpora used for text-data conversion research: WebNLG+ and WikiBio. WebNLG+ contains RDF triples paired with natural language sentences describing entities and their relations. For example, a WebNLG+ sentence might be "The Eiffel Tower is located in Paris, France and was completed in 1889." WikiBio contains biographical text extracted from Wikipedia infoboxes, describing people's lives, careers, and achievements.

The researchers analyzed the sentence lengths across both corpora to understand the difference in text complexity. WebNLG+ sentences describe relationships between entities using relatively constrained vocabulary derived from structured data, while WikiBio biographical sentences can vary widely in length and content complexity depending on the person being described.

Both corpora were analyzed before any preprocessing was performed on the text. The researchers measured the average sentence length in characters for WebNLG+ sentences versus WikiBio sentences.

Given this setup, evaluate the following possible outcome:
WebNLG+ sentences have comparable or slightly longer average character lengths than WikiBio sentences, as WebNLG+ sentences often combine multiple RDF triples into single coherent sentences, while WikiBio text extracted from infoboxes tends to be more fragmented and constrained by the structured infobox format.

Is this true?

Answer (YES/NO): NO